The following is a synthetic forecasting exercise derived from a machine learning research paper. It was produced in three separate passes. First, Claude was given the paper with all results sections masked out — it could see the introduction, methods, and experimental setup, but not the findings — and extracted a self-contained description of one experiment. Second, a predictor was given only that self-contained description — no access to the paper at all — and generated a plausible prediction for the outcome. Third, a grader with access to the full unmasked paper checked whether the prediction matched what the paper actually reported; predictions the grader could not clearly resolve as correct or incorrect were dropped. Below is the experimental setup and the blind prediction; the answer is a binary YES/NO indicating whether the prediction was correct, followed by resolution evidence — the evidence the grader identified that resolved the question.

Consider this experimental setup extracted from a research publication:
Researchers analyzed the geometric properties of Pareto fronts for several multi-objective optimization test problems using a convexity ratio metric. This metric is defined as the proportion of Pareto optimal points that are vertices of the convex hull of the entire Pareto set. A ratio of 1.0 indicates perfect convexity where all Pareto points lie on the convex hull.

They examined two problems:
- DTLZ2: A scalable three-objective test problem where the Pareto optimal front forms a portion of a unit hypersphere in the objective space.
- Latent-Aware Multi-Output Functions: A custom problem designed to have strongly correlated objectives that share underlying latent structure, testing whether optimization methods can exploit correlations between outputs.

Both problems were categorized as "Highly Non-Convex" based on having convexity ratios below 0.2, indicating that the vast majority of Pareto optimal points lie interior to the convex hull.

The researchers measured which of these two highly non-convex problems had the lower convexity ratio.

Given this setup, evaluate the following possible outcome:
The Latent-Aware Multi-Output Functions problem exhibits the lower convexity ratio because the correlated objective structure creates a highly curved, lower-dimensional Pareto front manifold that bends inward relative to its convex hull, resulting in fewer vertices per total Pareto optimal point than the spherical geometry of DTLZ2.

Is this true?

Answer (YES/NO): YES